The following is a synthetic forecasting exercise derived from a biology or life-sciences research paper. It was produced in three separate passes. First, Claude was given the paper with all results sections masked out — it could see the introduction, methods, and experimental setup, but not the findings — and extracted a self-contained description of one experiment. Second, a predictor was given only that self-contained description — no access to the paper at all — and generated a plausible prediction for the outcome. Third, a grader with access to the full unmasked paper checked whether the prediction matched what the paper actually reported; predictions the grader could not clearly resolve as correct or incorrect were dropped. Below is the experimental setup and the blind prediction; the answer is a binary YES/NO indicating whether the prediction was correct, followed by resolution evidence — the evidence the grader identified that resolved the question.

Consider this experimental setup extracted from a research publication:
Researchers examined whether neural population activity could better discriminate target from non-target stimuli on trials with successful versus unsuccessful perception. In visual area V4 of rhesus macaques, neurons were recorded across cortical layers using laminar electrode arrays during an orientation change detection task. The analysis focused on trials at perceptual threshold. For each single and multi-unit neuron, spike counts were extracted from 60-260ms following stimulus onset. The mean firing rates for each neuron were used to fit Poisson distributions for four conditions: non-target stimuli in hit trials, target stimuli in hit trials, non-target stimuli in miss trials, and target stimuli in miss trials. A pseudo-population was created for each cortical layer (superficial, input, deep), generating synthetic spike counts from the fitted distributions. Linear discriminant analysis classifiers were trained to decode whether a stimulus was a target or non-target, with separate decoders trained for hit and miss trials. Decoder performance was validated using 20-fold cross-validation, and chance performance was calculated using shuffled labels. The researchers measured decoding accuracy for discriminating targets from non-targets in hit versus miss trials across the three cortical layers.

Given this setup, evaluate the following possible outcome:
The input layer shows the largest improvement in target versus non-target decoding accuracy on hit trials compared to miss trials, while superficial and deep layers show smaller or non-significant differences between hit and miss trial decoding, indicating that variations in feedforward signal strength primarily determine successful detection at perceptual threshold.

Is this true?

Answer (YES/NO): NO